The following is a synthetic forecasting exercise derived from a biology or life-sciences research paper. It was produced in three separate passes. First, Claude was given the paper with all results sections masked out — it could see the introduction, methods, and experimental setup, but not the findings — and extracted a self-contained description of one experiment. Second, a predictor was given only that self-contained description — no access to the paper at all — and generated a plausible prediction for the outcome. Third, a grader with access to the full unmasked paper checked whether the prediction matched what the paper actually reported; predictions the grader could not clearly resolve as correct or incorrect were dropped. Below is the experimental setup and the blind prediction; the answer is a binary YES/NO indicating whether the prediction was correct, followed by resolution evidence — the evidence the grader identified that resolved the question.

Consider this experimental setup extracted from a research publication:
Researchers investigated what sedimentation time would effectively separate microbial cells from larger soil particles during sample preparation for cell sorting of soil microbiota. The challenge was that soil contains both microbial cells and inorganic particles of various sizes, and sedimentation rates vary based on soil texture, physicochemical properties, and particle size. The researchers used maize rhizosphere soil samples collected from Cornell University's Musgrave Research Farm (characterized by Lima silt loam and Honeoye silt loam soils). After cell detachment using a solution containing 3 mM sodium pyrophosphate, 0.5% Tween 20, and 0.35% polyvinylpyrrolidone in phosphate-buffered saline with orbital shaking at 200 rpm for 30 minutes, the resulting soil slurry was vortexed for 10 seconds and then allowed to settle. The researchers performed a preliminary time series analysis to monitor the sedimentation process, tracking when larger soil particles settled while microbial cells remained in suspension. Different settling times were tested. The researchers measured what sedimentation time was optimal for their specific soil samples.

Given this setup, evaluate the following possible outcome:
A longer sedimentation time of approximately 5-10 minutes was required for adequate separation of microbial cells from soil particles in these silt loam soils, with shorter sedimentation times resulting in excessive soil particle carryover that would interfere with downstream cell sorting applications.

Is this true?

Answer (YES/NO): NO